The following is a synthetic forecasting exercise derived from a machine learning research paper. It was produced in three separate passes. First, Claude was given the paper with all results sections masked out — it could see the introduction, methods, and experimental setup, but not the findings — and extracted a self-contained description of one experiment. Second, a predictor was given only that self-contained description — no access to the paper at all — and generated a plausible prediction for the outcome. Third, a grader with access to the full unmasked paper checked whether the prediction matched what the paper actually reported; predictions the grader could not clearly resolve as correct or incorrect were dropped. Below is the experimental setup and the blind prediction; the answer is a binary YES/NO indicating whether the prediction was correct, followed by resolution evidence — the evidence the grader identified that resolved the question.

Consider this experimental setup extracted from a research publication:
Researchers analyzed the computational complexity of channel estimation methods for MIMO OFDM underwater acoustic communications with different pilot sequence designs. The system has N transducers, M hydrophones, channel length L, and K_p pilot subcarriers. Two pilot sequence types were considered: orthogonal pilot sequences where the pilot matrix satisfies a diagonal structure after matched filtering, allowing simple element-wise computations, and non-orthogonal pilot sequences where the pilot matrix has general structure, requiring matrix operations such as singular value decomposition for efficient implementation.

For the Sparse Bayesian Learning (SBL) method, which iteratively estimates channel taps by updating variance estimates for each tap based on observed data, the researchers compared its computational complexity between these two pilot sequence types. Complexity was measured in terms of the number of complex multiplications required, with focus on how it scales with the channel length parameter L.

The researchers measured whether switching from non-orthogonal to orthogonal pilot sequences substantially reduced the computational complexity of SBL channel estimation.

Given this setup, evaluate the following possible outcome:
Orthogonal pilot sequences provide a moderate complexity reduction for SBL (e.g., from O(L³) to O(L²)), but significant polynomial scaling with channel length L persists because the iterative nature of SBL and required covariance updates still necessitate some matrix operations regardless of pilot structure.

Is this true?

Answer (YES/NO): NO